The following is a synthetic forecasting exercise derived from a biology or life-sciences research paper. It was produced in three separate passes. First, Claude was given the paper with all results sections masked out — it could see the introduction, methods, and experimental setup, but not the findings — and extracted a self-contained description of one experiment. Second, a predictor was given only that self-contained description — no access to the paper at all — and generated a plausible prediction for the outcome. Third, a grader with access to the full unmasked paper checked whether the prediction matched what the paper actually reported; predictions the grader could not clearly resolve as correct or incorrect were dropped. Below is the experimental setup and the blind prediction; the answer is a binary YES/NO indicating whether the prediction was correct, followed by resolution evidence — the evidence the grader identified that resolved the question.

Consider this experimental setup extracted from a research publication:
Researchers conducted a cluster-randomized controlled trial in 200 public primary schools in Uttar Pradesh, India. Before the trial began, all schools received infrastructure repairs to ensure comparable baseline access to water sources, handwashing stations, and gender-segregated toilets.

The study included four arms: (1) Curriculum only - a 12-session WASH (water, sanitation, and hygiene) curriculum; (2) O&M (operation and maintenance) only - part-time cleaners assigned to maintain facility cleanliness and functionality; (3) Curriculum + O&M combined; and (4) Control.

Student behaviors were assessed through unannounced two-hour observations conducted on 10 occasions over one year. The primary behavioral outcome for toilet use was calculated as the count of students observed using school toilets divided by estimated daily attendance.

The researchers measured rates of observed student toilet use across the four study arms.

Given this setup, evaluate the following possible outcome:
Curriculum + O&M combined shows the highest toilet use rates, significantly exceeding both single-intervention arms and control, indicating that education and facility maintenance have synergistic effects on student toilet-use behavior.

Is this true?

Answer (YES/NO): NO